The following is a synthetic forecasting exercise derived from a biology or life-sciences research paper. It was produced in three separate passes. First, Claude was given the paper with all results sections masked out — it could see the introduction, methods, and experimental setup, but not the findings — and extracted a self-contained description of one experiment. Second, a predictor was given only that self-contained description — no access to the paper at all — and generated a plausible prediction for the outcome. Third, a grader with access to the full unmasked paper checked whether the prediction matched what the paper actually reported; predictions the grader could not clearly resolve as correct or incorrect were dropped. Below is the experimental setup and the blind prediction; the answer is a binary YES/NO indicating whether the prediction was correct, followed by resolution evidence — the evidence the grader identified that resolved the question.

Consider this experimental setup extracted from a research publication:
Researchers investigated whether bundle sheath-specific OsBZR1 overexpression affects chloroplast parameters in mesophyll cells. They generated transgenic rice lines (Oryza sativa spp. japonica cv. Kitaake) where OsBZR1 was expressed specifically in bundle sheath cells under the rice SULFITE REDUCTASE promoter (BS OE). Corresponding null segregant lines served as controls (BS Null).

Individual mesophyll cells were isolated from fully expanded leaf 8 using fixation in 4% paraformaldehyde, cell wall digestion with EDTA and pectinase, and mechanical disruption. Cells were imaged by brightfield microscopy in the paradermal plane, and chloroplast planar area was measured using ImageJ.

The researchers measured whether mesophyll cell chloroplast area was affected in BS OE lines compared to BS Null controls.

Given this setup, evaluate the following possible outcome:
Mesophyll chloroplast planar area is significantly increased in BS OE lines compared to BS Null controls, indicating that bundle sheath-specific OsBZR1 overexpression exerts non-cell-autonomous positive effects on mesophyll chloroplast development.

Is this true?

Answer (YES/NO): YES